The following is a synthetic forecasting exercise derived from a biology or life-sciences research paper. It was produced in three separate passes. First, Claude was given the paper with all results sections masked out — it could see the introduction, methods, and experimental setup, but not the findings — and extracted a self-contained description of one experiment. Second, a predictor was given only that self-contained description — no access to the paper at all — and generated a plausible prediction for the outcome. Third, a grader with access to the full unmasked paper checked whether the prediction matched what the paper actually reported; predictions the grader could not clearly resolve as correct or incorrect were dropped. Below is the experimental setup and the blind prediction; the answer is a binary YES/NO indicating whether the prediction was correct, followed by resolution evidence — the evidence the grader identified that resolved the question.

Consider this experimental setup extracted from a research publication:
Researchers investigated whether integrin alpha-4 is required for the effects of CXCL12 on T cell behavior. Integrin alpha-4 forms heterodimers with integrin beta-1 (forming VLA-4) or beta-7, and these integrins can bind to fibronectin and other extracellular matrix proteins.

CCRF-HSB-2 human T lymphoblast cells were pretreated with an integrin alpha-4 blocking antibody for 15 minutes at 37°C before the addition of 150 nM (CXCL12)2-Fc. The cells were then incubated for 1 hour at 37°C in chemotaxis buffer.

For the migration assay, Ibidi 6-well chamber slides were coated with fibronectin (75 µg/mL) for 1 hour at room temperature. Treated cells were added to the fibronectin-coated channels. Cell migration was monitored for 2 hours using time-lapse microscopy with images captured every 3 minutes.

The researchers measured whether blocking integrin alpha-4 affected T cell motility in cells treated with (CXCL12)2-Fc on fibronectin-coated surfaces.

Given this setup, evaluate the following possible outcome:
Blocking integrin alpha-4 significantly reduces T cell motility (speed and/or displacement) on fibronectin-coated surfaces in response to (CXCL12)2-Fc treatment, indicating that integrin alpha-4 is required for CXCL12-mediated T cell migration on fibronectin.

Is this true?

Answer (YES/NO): NO